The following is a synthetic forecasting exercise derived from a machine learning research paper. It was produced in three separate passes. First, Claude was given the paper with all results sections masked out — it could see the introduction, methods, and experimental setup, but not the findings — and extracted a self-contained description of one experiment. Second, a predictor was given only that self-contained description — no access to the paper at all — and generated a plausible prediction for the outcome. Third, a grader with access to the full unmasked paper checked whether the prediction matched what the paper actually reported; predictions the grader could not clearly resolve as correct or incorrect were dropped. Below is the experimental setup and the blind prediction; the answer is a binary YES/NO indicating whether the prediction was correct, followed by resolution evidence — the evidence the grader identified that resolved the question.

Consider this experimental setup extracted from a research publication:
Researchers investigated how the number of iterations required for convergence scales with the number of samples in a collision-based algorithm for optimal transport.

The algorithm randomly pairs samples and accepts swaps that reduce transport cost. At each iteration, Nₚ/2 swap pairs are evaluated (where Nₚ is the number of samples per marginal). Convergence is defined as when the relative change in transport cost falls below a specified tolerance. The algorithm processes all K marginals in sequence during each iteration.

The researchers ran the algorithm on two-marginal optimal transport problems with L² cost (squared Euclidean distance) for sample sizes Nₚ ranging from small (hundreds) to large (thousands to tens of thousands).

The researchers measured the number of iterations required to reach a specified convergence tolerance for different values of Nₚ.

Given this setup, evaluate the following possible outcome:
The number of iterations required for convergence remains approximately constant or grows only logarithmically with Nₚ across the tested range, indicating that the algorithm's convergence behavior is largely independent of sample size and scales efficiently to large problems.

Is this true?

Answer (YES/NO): YES